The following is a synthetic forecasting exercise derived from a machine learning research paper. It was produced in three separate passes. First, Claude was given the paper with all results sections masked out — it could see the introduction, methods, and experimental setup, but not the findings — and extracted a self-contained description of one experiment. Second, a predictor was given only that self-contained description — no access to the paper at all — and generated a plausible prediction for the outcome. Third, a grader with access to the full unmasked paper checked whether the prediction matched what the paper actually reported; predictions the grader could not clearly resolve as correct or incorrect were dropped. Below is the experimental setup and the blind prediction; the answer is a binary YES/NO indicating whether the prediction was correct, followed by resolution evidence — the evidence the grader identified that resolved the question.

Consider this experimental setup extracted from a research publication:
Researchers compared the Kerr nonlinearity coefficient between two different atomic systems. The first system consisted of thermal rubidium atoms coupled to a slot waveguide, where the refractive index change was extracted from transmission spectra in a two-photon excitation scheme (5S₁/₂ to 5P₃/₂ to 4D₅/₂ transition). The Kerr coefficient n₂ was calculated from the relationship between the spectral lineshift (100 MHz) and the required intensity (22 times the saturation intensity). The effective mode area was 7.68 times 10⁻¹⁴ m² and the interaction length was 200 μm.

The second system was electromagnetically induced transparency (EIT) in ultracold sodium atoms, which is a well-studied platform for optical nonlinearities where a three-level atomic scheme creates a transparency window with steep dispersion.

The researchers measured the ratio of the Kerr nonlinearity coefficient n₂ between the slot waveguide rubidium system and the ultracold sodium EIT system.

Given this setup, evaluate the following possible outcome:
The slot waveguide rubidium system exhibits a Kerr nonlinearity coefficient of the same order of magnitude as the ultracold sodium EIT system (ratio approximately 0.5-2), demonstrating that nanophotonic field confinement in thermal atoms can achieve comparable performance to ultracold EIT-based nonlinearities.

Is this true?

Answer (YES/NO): NO